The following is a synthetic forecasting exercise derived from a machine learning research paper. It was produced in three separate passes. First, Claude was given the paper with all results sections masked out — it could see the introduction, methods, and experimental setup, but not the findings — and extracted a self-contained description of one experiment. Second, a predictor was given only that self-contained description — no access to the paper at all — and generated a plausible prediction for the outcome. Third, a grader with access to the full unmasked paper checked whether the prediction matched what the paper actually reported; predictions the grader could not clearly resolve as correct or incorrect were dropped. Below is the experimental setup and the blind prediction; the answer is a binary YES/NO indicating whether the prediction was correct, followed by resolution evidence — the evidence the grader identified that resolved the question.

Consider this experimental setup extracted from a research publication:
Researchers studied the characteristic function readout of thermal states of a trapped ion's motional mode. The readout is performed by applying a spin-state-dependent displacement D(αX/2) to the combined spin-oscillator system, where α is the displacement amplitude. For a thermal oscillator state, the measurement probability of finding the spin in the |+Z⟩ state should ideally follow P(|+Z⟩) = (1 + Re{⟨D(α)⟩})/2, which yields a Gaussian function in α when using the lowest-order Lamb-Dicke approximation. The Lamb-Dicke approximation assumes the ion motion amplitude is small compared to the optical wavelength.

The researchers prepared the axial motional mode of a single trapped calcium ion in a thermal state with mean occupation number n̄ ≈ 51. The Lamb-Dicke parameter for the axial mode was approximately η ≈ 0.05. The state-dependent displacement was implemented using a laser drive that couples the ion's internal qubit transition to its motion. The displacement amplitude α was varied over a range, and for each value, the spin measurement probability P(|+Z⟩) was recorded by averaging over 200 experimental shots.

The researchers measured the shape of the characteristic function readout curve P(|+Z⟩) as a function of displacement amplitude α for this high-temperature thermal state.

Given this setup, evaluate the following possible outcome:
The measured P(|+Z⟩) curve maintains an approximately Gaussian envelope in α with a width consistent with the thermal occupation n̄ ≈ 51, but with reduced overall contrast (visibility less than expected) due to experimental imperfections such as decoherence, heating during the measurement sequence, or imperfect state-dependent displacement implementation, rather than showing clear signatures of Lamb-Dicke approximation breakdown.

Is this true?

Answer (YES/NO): NO